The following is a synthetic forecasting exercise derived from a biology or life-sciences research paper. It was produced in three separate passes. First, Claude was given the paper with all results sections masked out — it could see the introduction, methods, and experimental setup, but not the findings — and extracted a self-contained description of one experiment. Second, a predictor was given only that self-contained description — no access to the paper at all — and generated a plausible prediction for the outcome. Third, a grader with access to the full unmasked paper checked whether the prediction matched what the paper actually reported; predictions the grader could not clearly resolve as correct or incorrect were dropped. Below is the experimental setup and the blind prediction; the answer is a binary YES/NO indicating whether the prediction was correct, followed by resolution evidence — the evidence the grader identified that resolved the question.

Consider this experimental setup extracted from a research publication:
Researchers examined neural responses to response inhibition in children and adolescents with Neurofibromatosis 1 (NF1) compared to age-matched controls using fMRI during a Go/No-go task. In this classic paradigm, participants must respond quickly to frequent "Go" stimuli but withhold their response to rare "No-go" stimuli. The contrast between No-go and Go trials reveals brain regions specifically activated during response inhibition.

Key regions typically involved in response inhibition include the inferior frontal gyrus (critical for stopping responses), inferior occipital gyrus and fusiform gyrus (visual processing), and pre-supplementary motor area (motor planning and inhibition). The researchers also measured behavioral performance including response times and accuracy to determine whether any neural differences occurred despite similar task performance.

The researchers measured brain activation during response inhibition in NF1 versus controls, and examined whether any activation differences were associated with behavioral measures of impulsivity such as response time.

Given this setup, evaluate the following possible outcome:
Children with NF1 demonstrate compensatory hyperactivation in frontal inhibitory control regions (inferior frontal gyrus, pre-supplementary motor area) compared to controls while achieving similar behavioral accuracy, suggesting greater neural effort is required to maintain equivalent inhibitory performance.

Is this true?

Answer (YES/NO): NO